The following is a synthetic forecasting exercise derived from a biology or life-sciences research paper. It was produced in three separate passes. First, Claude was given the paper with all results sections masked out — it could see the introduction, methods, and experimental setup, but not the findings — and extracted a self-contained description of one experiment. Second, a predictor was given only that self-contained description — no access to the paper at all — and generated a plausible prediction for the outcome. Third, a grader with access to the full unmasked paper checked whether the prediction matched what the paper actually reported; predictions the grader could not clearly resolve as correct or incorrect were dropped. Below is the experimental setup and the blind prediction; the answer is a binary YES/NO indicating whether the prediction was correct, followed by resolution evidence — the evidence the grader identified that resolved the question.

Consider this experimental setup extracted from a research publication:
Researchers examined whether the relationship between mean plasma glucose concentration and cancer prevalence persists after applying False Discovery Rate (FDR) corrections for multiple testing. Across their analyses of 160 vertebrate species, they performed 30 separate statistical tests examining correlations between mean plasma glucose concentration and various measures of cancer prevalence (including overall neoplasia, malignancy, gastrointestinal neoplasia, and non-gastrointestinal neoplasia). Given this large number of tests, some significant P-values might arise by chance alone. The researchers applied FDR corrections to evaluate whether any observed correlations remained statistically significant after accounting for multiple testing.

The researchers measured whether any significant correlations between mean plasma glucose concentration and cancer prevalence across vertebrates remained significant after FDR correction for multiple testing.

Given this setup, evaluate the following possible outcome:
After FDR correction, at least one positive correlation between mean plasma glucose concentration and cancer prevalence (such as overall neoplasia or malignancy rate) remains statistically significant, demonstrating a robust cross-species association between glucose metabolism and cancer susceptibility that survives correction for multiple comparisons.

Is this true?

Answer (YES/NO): NO